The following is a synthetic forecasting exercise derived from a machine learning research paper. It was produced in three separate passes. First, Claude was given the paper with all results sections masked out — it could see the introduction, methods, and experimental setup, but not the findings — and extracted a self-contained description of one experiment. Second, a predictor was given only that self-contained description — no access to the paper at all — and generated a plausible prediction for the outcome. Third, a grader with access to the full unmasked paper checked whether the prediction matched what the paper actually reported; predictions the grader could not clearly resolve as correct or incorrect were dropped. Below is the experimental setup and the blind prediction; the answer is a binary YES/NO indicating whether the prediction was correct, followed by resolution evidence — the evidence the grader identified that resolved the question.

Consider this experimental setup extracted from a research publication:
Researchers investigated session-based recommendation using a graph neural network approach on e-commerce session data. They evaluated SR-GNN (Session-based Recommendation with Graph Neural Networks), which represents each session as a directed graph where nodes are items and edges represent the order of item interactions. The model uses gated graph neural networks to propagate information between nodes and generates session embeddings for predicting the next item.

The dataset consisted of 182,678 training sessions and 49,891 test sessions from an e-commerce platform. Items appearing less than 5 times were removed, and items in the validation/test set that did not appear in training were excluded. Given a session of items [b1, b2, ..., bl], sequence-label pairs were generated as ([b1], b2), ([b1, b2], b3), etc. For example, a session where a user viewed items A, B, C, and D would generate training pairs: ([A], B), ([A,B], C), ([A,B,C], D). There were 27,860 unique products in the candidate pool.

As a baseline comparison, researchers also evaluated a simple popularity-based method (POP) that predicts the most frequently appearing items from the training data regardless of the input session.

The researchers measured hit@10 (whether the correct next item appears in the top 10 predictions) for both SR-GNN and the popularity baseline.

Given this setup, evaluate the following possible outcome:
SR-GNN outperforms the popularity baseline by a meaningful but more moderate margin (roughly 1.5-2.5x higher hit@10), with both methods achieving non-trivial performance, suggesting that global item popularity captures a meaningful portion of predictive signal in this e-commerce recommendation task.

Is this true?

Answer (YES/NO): NO